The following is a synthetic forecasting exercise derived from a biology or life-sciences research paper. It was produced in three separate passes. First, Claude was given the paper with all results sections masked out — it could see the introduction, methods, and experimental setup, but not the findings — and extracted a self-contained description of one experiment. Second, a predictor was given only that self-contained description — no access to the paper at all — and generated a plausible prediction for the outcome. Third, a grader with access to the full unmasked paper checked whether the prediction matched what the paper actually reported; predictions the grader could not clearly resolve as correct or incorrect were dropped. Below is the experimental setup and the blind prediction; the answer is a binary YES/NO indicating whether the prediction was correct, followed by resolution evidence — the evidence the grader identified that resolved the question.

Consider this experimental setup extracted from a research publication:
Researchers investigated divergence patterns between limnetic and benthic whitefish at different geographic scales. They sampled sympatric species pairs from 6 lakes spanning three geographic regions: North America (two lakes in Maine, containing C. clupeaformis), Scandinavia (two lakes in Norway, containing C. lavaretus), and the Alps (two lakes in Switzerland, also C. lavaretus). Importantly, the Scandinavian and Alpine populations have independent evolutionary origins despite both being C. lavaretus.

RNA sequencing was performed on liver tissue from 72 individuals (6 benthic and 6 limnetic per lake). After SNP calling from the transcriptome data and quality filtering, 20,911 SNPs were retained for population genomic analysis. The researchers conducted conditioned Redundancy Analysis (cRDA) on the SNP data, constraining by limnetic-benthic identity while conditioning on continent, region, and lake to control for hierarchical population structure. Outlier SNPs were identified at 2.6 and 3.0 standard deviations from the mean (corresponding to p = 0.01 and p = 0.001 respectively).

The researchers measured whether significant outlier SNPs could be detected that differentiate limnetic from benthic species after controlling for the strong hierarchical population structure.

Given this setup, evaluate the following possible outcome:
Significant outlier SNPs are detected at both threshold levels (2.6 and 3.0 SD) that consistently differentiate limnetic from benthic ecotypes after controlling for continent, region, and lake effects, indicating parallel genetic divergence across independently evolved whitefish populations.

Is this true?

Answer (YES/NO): YES